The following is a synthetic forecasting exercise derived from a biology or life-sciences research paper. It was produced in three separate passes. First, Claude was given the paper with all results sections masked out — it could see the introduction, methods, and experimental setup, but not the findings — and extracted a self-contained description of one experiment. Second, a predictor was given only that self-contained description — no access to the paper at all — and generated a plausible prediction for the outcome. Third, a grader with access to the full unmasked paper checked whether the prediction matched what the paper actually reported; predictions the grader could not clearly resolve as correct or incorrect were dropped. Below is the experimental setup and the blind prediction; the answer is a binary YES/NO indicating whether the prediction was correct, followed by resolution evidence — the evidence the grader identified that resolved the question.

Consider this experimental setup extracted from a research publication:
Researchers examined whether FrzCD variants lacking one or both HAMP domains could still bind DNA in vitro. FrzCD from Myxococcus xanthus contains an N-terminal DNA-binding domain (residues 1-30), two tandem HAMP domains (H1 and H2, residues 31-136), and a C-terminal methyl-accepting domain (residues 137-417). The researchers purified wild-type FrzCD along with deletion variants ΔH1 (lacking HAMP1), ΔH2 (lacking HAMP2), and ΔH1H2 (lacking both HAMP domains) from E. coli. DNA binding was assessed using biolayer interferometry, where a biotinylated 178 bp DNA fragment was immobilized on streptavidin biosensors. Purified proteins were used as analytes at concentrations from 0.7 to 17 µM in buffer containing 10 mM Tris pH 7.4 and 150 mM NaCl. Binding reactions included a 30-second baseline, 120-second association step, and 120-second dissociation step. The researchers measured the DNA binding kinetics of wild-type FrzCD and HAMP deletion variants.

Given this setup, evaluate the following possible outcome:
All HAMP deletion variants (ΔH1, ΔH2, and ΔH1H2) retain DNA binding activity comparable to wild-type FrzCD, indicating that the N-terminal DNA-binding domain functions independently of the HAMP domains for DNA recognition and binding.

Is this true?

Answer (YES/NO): NO